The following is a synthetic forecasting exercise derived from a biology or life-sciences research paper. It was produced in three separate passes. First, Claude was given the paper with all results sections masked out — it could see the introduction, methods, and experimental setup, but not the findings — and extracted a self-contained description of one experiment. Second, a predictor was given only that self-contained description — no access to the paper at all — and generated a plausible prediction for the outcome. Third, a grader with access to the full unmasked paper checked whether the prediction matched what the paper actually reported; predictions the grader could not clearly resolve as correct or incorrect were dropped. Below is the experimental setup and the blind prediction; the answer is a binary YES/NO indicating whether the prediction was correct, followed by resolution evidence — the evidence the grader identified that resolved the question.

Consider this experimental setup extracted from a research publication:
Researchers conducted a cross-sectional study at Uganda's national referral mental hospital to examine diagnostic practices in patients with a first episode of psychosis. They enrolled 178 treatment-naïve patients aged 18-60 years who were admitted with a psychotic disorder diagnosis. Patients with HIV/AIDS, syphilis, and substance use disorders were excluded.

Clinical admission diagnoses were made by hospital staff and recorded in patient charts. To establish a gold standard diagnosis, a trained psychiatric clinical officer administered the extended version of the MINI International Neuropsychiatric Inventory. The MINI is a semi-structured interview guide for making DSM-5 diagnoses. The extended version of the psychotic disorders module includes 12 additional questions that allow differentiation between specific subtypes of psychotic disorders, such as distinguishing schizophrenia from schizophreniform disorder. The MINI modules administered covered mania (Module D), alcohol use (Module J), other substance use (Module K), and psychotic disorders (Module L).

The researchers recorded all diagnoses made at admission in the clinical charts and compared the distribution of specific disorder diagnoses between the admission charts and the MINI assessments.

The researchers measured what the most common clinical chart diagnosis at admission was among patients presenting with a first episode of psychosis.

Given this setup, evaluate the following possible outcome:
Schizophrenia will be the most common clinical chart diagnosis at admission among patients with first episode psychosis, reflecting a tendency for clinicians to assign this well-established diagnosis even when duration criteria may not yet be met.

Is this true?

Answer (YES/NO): NO